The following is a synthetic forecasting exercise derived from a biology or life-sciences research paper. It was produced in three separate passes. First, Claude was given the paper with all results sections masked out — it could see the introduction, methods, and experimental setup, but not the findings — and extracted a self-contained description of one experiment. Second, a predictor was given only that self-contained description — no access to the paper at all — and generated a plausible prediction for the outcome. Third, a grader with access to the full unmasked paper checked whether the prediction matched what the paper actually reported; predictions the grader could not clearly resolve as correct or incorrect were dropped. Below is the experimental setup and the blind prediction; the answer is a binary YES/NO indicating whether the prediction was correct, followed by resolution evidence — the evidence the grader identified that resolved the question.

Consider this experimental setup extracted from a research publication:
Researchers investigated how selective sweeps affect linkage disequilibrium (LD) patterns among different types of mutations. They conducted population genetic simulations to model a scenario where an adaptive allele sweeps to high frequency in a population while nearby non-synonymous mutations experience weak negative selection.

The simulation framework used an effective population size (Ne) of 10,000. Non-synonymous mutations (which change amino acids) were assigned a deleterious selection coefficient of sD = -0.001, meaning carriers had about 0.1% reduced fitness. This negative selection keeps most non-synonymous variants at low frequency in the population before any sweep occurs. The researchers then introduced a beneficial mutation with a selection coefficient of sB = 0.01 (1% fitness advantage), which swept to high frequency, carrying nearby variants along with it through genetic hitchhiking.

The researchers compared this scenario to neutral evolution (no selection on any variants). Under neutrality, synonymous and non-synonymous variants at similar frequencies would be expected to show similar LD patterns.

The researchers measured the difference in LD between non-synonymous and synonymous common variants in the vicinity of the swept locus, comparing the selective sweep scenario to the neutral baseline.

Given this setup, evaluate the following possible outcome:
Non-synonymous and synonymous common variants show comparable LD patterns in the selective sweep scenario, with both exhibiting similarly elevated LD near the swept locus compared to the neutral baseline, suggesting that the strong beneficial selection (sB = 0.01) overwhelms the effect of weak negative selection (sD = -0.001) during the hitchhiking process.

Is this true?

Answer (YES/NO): NO